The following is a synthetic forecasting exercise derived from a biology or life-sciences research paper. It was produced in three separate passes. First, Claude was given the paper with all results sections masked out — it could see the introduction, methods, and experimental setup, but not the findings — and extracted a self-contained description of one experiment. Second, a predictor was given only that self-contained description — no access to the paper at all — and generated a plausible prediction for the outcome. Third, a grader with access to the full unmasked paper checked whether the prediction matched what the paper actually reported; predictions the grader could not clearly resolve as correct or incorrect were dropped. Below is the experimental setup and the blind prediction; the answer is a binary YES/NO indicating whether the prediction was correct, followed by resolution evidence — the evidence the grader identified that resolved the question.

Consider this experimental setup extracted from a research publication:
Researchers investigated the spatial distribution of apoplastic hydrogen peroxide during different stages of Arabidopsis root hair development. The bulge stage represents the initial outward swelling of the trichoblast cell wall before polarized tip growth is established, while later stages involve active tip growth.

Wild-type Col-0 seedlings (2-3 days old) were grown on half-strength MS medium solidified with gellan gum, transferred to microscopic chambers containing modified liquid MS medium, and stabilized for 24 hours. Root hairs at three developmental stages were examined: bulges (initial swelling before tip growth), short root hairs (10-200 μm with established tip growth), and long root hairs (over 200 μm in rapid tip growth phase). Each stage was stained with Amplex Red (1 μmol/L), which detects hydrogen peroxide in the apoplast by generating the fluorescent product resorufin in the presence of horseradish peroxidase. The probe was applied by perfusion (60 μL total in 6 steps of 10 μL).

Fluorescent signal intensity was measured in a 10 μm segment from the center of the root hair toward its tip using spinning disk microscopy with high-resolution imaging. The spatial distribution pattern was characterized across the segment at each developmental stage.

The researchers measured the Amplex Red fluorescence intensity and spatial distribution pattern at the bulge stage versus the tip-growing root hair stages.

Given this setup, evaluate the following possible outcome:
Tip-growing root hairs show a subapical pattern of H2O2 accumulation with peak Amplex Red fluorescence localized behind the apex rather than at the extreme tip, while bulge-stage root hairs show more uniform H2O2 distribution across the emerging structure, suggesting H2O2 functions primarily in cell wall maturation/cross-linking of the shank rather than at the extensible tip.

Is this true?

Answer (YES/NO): NO